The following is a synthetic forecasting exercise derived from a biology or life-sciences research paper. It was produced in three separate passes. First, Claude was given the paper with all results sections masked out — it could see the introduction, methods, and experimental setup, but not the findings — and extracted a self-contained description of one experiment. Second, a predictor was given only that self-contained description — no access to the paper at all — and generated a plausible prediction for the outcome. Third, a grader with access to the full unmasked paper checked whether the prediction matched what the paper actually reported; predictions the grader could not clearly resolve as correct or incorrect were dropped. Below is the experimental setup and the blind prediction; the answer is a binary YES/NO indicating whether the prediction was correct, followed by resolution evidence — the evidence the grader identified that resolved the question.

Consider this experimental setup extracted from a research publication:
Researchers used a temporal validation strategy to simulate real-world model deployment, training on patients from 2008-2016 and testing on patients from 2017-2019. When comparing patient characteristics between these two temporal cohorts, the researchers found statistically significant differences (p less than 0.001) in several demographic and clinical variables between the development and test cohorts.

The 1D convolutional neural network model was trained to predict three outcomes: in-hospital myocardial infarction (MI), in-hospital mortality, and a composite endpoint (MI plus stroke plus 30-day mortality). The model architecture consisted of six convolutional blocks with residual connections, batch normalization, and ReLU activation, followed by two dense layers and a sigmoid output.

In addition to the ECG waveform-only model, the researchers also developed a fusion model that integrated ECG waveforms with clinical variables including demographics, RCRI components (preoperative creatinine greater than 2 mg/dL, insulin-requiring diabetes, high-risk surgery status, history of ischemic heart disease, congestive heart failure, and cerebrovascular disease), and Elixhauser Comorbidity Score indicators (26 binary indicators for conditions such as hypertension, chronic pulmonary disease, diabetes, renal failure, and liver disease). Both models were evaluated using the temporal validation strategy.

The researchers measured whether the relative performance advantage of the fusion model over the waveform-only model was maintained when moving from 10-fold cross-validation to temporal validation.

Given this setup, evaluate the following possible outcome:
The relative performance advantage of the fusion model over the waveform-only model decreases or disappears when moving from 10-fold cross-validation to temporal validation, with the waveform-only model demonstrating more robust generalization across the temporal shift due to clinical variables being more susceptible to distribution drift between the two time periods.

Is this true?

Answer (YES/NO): NO